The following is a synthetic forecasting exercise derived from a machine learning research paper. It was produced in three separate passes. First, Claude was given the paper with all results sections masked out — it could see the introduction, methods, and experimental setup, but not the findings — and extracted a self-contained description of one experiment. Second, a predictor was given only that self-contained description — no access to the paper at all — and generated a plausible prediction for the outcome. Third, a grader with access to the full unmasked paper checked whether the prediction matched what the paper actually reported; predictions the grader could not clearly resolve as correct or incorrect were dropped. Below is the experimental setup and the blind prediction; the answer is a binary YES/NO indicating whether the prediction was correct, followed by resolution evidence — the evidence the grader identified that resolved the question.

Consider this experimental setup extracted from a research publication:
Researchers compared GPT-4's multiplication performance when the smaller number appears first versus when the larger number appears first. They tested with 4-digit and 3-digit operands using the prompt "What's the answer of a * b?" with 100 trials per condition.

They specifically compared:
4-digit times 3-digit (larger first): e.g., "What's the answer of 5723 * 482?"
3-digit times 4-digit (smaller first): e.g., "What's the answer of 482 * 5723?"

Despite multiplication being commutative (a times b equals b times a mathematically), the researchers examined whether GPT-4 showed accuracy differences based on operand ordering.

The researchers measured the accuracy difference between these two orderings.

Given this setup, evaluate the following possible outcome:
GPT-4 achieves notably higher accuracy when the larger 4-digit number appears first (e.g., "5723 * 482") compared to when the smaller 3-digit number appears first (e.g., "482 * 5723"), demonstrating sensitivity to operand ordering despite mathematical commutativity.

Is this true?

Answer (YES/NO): YES